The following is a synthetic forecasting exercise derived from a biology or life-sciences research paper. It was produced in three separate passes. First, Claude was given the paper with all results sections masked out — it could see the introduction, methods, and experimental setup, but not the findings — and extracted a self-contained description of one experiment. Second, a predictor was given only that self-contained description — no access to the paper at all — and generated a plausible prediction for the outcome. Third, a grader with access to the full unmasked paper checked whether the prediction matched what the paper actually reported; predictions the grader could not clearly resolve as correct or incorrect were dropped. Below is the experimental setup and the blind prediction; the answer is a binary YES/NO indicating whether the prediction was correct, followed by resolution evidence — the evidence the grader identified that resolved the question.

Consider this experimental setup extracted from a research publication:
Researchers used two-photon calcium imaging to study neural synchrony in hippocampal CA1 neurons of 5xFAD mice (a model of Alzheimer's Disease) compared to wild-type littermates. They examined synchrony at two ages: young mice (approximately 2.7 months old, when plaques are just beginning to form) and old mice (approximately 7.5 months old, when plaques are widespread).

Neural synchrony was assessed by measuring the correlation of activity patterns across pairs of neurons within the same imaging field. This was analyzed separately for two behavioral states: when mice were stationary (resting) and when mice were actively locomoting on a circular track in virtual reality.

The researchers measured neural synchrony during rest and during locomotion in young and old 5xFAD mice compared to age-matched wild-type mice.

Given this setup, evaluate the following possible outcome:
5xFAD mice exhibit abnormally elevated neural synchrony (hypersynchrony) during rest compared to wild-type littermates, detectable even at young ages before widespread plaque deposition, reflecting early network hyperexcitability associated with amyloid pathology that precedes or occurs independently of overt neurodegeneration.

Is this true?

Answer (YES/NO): NO